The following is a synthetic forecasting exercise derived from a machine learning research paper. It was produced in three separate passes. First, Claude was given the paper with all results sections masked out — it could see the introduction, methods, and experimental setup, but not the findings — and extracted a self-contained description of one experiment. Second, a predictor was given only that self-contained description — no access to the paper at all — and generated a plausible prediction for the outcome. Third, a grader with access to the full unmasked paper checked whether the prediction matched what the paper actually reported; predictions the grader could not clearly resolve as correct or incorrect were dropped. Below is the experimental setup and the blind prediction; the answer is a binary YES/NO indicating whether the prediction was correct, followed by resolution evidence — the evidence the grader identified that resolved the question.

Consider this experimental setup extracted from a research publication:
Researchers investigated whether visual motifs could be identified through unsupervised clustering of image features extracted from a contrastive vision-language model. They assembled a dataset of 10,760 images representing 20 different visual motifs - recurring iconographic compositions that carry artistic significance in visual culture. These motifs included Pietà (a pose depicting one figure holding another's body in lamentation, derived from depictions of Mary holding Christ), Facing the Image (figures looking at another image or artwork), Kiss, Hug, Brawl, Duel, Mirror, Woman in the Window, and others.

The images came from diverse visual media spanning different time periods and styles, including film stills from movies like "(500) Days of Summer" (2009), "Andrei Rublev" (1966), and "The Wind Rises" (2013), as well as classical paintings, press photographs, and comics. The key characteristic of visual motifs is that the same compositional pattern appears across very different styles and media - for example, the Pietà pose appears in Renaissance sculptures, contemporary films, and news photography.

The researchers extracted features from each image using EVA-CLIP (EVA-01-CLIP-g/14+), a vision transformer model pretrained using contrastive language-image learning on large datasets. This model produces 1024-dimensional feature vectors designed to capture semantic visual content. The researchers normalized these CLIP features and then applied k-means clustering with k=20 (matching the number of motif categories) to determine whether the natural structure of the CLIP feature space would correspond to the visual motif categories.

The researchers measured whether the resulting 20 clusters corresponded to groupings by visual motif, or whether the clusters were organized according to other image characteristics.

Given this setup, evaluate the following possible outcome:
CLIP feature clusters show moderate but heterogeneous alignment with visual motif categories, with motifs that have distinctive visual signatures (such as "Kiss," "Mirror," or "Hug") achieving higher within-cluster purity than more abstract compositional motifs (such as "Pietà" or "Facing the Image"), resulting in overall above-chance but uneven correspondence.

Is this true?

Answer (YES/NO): NO